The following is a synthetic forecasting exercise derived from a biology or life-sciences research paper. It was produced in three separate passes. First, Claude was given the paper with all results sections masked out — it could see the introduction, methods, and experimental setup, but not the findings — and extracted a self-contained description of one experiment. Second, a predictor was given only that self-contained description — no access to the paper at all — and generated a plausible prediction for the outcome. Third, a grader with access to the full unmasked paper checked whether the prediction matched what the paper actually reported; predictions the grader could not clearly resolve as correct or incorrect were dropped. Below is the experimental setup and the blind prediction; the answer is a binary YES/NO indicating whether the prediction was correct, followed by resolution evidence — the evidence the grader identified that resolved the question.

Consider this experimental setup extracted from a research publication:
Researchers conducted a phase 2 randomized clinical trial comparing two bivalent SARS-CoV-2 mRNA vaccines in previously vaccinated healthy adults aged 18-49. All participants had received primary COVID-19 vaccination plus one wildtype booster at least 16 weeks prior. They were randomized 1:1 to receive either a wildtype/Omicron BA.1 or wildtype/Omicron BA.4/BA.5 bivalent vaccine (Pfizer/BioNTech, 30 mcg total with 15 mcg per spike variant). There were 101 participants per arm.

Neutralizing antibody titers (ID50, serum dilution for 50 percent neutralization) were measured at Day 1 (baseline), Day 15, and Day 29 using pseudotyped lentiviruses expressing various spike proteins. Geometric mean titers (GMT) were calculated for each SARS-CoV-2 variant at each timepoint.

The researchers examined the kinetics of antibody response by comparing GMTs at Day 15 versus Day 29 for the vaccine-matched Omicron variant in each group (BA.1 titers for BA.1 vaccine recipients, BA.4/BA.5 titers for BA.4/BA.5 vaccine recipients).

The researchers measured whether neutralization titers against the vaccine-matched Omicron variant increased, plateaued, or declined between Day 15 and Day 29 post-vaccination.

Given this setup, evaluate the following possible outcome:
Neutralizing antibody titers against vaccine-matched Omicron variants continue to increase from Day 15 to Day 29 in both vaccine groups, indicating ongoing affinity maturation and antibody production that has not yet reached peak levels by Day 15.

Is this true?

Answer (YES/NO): NO